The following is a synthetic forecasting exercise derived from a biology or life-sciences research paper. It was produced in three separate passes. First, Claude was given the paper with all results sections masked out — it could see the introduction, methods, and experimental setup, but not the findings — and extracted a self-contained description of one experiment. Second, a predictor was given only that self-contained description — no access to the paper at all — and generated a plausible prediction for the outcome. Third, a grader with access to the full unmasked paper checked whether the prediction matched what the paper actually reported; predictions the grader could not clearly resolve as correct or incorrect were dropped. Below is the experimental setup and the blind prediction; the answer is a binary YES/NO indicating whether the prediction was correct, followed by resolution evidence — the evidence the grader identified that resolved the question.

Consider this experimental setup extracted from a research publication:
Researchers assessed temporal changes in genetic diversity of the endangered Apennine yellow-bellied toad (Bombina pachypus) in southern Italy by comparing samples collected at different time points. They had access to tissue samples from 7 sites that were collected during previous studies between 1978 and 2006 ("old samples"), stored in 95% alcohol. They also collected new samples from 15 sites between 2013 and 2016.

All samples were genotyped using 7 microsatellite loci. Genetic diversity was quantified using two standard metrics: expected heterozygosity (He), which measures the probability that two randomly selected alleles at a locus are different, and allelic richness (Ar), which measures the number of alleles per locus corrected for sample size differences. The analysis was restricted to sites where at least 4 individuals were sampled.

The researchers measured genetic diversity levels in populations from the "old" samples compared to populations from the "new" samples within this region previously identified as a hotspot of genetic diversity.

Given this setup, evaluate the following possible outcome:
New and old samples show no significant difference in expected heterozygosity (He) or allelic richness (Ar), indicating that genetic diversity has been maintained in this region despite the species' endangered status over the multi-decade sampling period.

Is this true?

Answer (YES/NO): NO